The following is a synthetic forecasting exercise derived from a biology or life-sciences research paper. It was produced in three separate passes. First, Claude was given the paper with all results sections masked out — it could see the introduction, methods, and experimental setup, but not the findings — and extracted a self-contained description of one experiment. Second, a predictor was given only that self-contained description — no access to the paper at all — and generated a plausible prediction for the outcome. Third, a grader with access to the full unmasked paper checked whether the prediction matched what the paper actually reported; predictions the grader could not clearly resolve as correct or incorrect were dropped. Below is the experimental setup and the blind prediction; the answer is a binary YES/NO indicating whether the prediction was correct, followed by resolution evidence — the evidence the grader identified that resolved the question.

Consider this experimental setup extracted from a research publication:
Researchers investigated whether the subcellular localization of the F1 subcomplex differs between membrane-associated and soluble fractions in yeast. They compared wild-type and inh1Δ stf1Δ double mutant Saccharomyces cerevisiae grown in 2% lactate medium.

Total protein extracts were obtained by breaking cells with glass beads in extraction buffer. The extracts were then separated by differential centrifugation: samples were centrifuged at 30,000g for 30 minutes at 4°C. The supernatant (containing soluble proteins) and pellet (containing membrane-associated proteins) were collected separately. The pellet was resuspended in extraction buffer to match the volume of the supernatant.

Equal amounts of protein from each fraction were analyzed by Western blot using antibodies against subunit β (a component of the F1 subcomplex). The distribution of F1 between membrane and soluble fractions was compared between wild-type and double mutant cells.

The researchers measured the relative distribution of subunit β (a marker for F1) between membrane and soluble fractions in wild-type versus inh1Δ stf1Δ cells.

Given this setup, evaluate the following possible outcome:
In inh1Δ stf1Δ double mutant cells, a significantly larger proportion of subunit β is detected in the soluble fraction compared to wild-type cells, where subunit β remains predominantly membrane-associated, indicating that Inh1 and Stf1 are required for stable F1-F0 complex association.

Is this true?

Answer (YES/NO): NO